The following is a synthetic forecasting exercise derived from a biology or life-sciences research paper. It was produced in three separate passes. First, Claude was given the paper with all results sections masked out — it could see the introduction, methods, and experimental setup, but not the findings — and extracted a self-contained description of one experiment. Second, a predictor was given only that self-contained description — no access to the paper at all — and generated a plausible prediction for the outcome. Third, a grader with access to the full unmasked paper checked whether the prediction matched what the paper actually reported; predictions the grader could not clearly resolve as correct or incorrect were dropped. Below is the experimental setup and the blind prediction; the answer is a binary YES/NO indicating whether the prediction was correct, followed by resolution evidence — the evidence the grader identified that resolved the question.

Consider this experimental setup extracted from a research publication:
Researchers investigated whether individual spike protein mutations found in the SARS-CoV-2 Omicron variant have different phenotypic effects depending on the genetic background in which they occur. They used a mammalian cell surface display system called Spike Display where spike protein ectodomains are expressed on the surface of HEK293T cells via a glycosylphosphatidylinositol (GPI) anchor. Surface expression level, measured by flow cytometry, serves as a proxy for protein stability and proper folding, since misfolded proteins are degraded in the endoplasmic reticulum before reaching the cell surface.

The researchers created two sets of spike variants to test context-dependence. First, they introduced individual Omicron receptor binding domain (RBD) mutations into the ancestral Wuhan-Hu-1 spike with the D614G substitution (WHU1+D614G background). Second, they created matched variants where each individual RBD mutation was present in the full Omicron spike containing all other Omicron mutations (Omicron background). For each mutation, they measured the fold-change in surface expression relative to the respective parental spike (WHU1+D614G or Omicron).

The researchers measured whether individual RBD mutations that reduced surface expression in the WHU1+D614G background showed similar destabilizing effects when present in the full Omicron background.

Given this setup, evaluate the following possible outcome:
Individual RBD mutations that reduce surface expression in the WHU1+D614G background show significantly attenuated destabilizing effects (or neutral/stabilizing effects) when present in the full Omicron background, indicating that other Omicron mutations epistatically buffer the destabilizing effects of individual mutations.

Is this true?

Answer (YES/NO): YES